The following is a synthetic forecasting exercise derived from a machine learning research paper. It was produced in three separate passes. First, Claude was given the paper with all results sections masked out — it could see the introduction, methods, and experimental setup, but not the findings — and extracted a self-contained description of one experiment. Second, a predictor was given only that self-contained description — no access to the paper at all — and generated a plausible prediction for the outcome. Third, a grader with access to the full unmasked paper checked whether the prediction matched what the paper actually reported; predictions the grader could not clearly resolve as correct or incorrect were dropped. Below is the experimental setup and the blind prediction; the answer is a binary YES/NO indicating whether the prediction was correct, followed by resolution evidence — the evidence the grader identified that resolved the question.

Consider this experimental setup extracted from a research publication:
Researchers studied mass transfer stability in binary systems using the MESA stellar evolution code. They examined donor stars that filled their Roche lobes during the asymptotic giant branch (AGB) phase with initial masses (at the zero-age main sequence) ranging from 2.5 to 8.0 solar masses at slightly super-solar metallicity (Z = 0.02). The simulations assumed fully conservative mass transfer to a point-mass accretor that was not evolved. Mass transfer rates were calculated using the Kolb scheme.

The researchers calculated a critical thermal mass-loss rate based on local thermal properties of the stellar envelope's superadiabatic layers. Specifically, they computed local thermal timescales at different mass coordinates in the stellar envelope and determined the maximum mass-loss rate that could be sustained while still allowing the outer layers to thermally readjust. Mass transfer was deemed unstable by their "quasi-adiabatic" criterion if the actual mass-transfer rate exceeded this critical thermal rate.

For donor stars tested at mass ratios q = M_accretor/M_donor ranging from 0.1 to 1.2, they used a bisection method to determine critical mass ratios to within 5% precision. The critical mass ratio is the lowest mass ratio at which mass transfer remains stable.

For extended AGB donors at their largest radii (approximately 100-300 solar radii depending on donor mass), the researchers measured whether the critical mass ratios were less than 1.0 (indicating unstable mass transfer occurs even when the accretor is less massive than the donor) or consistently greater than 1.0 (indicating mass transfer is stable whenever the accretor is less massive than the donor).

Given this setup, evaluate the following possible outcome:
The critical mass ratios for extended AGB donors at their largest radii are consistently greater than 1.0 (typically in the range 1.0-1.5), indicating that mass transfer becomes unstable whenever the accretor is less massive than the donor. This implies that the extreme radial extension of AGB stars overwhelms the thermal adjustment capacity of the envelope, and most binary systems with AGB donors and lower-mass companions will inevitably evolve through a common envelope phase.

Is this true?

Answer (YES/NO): NO